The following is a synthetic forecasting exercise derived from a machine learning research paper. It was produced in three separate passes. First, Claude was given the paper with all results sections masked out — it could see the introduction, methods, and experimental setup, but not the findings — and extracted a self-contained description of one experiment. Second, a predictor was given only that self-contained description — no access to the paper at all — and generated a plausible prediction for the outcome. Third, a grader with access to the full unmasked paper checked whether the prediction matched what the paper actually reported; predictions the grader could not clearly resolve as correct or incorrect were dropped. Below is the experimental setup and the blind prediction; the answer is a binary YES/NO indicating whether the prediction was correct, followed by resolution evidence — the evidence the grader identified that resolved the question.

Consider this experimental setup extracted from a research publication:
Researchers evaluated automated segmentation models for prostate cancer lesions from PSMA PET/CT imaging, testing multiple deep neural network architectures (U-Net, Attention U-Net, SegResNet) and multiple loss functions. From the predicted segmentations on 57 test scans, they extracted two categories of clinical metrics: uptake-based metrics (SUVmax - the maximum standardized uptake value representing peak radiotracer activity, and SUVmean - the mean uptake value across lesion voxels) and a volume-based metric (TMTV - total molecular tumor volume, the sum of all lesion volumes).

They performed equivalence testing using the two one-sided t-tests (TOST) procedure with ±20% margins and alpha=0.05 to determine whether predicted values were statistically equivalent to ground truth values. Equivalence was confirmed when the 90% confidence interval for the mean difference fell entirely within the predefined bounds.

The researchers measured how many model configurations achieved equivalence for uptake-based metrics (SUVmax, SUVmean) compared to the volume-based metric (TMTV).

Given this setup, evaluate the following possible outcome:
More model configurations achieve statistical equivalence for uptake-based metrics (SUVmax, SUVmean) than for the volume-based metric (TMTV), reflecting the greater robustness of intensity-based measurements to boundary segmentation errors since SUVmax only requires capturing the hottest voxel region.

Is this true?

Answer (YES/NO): YES